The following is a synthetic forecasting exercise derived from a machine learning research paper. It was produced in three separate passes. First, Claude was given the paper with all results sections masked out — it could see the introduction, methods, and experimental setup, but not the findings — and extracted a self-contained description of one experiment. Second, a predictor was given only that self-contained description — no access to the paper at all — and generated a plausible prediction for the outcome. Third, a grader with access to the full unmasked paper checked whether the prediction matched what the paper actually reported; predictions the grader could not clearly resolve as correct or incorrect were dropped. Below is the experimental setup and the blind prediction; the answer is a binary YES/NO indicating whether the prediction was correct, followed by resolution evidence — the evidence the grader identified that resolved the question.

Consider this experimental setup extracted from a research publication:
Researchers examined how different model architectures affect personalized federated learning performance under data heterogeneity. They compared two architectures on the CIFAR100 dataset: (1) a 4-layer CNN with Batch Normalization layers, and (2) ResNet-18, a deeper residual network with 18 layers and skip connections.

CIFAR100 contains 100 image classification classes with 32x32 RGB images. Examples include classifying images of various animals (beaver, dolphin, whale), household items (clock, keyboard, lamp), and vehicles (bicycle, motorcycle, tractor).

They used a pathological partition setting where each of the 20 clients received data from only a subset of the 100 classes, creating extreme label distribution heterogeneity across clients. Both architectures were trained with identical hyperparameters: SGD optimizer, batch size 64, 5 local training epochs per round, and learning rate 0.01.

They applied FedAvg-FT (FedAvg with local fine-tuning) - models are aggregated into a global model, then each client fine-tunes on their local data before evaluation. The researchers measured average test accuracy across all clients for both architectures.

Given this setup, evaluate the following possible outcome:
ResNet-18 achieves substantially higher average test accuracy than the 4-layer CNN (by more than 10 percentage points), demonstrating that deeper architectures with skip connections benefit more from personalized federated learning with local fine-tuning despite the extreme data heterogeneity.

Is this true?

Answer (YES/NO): NO